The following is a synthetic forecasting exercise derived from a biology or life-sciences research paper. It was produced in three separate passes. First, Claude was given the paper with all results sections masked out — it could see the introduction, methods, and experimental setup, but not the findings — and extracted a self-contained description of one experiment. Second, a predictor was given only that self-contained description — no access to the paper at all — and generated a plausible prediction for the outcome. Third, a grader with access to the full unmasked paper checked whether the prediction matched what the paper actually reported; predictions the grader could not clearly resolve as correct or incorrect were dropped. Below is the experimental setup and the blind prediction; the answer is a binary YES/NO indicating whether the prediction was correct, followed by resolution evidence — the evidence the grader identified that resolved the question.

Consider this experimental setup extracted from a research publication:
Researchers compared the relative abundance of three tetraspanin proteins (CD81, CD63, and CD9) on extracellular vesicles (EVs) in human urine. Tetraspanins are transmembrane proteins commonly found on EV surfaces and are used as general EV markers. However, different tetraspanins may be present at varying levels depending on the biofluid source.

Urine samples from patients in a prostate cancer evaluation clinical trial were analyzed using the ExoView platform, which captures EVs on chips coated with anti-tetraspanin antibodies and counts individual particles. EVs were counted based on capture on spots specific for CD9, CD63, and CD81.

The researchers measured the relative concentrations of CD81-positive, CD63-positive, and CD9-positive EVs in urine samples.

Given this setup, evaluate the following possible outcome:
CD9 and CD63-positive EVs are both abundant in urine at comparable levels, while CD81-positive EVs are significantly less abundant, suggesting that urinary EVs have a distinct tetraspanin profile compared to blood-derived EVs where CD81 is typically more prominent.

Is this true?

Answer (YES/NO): YES